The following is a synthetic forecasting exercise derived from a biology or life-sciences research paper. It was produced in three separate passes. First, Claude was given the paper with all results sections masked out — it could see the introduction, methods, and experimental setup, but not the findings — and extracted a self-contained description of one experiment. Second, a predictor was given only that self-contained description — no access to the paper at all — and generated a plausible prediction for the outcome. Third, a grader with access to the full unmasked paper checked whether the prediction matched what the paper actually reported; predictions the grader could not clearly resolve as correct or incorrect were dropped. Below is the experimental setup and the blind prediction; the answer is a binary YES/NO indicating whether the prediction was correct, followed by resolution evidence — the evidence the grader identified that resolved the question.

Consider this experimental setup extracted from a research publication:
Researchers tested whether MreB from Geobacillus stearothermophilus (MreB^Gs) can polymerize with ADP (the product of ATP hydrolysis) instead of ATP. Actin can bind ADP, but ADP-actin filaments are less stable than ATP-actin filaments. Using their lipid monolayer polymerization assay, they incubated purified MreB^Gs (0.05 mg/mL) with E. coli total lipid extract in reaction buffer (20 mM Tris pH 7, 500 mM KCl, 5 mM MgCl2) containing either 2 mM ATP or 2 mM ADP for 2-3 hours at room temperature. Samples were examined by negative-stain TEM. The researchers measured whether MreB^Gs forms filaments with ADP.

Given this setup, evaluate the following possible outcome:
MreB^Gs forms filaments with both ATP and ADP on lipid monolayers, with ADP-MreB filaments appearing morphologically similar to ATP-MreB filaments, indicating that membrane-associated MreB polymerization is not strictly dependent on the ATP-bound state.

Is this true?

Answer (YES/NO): NO